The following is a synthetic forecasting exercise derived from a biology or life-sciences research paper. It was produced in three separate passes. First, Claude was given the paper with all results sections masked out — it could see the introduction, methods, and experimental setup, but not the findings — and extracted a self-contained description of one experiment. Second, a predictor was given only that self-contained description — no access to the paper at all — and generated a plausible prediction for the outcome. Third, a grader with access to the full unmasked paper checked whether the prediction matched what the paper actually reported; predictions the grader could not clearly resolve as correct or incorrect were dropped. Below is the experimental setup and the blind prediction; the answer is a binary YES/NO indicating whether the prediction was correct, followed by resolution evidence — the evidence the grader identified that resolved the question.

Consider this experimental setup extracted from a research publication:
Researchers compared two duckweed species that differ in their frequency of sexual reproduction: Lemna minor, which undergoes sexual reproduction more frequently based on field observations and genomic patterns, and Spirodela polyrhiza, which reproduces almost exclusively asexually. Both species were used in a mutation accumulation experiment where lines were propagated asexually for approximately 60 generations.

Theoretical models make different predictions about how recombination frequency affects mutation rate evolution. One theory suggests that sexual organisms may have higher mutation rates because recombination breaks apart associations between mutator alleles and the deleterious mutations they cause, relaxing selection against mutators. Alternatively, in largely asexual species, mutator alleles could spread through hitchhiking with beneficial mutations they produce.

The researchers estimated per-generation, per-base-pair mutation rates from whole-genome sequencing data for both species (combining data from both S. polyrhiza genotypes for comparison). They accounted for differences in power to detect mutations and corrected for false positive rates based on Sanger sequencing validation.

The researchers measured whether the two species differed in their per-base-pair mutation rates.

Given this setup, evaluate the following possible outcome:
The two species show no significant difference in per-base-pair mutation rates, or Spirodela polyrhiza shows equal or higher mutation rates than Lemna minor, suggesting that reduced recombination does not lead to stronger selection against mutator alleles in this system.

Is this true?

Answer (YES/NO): YES